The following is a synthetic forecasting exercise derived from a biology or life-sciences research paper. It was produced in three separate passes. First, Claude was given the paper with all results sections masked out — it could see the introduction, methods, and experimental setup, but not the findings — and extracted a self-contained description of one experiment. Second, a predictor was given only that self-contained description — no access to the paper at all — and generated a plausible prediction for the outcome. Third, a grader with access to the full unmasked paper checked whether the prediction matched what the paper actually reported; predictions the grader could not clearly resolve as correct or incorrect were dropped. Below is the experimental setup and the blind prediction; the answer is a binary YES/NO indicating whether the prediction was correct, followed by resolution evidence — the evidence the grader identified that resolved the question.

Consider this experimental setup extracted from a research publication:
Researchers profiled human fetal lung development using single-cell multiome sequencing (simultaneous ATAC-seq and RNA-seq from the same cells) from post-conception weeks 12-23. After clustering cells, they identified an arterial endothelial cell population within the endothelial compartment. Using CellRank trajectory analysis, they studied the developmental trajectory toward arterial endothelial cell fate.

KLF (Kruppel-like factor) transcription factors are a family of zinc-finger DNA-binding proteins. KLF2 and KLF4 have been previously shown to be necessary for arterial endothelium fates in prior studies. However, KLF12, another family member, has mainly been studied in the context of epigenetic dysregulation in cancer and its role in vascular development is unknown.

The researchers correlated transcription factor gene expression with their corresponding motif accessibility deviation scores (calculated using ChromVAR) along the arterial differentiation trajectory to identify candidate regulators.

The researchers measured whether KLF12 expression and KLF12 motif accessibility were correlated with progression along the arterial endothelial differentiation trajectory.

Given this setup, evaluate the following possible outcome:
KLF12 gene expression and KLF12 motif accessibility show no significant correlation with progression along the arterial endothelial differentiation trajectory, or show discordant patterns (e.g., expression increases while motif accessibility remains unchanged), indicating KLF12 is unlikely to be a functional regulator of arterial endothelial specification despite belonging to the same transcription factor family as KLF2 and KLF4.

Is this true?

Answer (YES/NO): NO